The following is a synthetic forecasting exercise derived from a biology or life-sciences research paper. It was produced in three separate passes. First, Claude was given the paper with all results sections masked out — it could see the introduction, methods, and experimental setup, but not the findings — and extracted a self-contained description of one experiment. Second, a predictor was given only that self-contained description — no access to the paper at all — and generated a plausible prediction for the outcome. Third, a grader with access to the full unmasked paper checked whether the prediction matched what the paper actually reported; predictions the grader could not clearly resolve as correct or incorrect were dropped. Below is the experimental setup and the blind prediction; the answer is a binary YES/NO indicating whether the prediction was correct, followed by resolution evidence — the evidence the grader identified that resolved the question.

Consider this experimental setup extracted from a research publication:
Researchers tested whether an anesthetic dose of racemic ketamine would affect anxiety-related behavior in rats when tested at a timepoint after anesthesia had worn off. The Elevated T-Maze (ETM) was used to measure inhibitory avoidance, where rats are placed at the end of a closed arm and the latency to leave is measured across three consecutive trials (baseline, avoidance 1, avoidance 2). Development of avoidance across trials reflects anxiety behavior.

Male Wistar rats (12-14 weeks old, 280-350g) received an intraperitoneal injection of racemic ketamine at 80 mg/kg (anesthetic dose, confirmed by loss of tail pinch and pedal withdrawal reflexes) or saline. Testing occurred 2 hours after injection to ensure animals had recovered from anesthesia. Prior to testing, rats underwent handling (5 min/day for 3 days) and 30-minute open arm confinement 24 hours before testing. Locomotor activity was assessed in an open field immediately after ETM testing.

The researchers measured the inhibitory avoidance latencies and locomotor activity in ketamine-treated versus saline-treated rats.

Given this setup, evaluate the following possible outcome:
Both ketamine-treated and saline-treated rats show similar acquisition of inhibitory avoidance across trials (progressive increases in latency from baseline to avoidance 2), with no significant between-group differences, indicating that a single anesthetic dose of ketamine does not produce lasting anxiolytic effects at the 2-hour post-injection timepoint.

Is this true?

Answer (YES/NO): NO